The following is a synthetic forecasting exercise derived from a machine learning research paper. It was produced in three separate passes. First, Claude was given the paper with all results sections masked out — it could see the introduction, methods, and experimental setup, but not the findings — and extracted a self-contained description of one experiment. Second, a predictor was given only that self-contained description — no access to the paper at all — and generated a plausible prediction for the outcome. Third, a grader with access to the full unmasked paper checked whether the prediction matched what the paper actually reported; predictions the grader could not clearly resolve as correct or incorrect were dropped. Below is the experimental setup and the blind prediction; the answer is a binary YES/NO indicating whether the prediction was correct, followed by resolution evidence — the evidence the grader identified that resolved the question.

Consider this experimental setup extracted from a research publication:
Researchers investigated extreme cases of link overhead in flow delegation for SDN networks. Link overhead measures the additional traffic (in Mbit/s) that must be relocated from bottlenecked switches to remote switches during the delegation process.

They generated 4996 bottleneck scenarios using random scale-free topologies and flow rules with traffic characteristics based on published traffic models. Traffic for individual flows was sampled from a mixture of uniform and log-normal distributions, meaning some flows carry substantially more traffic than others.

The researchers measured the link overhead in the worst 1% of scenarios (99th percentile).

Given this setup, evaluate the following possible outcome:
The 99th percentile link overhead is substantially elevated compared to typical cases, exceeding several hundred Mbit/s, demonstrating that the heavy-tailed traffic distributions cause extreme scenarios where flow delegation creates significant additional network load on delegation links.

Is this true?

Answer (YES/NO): YES